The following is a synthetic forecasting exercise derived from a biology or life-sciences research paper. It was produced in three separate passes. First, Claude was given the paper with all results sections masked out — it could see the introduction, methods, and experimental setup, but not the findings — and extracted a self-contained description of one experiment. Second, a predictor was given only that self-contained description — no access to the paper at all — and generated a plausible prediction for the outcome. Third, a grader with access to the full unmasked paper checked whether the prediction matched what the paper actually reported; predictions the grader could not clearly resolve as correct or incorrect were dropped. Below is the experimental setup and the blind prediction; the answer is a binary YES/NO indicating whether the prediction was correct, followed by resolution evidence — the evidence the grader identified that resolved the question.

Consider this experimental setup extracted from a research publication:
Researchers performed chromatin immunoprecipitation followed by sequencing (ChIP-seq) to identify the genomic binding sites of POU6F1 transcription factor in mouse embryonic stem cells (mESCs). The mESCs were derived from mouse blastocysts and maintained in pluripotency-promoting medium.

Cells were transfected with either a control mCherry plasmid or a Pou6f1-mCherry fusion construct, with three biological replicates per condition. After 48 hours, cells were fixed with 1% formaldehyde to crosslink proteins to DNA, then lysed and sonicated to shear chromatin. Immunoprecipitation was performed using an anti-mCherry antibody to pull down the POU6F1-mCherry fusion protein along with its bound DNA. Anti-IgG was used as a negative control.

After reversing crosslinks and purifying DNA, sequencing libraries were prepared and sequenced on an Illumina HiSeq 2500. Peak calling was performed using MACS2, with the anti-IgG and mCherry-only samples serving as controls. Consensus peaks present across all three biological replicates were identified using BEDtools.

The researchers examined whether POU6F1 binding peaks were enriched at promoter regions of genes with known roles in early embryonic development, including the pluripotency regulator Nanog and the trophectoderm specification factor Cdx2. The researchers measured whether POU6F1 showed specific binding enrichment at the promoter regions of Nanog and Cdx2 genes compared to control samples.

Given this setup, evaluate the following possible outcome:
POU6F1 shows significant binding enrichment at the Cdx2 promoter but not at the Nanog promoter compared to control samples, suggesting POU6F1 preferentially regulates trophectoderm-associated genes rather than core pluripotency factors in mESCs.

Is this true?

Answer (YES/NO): NO